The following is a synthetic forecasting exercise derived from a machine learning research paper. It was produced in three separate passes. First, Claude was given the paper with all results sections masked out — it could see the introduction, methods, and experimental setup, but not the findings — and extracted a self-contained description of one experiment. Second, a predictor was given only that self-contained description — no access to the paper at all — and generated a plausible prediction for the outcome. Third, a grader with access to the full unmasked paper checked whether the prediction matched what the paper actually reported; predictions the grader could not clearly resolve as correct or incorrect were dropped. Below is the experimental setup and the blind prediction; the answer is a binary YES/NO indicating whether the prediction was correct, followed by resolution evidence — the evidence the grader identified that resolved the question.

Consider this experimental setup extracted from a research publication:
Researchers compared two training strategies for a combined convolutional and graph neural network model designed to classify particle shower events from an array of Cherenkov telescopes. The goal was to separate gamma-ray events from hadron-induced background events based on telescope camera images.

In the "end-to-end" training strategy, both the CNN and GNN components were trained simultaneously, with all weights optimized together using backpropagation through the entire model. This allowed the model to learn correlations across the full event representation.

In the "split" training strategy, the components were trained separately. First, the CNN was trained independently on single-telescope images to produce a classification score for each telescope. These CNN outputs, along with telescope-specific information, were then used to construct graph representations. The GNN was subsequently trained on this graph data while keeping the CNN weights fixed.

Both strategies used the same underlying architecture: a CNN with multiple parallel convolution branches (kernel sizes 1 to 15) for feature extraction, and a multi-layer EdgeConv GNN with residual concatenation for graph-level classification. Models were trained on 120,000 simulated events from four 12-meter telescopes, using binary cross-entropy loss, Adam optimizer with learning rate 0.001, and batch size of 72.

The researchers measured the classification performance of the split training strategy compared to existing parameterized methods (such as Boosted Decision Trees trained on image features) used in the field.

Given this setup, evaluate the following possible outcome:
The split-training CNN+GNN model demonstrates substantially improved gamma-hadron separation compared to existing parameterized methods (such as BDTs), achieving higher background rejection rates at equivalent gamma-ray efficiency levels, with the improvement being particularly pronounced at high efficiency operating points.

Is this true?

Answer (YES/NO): NO